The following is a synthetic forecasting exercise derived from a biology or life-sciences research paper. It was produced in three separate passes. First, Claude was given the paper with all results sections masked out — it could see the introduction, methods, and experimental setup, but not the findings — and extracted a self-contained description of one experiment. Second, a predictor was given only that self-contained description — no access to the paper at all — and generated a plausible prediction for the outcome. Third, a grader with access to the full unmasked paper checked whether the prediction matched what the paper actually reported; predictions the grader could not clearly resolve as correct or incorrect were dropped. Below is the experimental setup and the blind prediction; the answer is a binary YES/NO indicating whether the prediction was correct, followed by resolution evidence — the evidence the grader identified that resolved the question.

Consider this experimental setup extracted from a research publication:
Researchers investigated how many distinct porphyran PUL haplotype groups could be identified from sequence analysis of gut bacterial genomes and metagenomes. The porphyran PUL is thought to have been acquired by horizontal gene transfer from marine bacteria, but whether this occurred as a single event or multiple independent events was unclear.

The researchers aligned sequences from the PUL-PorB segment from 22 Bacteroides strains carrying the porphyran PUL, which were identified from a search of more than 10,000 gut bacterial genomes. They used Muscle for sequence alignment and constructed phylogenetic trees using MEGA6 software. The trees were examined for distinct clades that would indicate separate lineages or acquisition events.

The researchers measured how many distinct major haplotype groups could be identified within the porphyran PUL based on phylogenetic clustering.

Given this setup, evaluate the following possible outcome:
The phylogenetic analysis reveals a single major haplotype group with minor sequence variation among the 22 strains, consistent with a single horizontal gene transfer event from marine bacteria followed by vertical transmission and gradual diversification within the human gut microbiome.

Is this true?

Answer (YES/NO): NO